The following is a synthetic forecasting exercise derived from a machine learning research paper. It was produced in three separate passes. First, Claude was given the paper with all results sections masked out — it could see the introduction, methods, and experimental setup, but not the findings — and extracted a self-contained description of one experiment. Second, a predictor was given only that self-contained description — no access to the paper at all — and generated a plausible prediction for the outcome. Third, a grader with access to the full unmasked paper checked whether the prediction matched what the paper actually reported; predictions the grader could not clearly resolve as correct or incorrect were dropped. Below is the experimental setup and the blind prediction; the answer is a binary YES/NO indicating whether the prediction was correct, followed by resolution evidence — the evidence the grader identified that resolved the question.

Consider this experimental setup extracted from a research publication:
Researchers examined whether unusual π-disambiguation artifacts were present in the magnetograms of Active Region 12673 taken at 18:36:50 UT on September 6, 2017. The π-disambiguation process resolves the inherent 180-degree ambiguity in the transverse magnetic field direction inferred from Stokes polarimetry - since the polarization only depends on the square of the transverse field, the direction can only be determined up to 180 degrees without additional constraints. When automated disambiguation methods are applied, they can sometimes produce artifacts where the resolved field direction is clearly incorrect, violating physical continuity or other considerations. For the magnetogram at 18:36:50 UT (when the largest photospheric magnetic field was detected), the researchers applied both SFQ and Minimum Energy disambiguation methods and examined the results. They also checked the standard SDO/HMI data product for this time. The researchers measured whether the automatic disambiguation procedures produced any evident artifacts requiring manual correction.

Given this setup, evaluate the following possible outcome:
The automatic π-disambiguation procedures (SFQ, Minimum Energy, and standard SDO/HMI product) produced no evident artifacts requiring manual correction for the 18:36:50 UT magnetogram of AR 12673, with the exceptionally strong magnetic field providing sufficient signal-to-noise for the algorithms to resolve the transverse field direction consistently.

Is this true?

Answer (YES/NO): NO